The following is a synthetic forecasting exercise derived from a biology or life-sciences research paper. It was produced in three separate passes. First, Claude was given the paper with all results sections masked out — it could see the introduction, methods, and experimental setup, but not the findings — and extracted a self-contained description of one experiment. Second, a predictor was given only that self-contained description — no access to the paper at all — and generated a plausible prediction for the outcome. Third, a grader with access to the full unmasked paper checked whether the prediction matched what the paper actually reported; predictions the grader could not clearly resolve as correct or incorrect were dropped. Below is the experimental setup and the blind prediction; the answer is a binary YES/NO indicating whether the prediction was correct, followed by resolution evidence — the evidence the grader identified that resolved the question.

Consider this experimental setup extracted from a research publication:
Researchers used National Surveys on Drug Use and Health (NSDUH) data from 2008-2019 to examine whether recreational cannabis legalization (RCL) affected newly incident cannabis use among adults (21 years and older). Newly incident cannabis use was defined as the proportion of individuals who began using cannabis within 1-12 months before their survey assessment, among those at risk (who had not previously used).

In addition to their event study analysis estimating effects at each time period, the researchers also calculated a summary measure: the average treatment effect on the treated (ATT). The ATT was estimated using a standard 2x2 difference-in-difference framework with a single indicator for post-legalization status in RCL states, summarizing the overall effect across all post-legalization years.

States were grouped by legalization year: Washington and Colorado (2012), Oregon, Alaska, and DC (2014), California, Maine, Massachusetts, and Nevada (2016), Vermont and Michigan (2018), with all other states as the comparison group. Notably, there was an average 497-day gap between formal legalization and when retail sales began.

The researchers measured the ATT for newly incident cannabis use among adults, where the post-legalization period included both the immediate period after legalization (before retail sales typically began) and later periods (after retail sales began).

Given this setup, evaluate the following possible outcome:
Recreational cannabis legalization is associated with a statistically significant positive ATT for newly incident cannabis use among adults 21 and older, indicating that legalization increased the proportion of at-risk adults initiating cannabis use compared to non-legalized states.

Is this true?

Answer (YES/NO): NO